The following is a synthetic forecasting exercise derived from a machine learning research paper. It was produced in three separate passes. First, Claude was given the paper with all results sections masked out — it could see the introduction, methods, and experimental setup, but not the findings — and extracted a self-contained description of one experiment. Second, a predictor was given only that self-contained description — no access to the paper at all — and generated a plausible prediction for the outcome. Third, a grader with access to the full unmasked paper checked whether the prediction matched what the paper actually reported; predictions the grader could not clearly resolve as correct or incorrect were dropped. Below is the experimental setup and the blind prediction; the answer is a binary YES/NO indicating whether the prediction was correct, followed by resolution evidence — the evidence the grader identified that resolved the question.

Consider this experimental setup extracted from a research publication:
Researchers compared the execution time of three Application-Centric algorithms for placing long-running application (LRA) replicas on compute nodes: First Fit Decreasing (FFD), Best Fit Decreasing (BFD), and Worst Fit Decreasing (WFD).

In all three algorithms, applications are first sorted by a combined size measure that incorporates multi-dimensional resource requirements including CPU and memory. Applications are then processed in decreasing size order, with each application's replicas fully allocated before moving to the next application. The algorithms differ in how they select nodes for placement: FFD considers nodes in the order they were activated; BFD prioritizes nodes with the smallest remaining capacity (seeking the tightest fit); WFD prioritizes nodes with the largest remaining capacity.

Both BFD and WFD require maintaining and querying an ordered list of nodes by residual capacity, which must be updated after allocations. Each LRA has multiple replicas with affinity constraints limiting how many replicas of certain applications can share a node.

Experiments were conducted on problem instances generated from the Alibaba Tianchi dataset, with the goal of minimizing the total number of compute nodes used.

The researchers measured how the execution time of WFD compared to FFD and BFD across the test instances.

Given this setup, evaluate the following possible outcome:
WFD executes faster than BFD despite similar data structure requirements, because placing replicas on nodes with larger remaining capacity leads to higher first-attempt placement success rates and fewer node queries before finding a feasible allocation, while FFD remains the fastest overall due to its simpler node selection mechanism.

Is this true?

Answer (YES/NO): NO